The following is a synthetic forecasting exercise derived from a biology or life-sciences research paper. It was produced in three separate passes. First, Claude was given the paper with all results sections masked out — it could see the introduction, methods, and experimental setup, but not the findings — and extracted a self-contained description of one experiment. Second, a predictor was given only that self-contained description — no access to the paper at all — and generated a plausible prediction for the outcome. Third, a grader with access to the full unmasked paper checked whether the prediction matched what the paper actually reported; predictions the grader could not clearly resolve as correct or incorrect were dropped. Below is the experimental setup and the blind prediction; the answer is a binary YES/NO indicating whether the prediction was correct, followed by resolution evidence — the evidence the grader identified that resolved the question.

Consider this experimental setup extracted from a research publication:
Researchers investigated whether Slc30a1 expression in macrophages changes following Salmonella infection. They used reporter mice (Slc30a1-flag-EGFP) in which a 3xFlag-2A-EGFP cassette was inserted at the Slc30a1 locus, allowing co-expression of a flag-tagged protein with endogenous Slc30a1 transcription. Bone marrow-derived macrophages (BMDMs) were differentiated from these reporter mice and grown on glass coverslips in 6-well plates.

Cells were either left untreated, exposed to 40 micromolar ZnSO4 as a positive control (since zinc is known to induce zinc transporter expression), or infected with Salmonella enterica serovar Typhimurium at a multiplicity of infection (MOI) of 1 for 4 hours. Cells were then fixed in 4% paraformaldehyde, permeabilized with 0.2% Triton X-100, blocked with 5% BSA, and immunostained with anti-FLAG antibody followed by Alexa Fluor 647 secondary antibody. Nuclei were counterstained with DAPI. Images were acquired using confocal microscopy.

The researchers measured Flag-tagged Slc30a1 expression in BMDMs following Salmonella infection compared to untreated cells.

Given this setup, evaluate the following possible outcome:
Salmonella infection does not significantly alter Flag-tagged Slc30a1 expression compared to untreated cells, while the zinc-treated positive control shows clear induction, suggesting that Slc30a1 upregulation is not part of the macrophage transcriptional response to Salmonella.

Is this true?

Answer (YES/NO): NO